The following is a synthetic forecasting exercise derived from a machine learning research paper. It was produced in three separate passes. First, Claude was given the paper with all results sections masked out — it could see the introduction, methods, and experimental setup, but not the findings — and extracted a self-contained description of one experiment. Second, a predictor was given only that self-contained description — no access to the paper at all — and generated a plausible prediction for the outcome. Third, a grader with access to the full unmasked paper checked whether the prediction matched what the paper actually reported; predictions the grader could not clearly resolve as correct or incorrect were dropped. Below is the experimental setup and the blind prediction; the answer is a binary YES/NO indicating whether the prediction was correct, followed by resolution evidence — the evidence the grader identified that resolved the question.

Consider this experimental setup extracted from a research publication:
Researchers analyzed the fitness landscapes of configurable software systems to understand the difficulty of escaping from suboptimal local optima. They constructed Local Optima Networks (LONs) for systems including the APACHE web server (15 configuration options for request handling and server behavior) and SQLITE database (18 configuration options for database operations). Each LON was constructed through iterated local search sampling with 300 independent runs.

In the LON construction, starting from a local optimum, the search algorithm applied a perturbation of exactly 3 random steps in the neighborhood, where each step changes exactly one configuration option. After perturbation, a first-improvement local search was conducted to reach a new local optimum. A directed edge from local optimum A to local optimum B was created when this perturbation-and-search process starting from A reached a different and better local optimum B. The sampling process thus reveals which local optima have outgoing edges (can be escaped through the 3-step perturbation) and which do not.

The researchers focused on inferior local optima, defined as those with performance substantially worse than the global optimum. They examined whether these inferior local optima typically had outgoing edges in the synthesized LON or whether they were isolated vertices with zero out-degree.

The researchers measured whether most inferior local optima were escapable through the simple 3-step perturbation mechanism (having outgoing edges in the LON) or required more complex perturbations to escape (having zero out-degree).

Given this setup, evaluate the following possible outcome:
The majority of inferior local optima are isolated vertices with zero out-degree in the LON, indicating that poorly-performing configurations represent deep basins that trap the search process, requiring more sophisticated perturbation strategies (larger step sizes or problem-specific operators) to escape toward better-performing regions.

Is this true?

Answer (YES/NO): NO